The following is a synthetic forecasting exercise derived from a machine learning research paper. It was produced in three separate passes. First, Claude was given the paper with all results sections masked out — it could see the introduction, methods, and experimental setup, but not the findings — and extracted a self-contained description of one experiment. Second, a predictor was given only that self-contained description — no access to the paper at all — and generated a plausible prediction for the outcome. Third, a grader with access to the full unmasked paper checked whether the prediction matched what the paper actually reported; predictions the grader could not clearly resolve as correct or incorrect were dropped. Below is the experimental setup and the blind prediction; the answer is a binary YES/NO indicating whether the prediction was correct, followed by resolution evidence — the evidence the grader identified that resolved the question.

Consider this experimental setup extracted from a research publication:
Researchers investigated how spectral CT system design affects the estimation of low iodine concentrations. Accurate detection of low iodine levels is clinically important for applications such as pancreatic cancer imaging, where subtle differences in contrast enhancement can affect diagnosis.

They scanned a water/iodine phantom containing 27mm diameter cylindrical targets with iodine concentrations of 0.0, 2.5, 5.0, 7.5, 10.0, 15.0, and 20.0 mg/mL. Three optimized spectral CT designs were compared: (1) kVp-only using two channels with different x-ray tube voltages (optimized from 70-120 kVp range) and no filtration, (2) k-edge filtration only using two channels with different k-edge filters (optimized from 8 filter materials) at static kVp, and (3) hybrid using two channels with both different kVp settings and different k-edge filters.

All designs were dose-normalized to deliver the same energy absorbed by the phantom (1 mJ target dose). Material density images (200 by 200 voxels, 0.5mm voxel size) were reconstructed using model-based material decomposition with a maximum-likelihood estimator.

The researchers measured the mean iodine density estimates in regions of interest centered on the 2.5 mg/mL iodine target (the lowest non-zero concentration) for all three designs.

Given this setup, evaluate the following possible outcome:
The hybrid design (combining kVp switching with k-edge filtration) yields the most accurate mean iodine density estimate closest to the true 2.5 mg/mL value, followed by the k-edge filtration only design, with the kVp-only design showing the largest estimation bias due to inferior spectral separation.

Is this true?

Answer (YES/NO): NO